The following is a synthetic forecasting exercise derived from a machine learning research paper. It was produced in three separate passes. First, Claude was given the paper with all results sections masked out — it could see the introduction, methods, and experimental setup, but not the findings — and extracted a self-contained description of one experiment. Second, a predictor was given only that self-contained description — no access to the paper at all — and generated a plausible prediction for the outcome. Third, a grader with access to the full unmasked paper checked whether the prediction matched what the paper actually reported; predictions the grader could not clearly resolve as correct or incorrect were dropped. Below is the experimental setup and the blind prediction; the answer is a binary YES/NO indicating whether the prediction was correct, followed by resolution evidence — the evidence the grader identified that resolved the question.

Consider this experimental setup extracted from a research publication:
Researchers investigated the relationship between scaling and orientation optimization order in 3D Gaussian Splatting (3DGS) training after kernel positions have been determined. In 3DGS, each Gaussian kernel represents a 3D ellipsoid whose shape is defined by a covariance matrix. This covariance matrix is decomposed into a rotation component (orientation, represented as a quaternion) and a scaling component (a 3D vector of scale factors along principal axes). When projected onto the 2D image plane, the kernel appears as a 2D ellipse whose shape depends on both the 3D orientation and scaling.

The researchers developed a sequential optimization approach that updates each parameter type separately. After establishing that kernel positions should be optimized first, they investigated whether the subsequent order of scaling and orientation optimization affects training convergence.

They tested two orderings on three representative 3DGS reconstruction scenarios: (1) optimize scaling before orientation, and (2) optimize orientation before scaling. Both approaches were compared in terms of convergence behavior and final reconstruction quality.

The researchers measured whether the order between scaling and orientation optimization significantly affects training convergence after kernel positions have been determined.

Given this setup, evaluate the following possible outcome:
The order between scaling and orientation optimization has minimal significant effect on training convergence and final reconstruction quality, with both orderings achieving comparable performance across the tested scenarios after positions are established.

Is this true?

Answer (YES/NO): YES